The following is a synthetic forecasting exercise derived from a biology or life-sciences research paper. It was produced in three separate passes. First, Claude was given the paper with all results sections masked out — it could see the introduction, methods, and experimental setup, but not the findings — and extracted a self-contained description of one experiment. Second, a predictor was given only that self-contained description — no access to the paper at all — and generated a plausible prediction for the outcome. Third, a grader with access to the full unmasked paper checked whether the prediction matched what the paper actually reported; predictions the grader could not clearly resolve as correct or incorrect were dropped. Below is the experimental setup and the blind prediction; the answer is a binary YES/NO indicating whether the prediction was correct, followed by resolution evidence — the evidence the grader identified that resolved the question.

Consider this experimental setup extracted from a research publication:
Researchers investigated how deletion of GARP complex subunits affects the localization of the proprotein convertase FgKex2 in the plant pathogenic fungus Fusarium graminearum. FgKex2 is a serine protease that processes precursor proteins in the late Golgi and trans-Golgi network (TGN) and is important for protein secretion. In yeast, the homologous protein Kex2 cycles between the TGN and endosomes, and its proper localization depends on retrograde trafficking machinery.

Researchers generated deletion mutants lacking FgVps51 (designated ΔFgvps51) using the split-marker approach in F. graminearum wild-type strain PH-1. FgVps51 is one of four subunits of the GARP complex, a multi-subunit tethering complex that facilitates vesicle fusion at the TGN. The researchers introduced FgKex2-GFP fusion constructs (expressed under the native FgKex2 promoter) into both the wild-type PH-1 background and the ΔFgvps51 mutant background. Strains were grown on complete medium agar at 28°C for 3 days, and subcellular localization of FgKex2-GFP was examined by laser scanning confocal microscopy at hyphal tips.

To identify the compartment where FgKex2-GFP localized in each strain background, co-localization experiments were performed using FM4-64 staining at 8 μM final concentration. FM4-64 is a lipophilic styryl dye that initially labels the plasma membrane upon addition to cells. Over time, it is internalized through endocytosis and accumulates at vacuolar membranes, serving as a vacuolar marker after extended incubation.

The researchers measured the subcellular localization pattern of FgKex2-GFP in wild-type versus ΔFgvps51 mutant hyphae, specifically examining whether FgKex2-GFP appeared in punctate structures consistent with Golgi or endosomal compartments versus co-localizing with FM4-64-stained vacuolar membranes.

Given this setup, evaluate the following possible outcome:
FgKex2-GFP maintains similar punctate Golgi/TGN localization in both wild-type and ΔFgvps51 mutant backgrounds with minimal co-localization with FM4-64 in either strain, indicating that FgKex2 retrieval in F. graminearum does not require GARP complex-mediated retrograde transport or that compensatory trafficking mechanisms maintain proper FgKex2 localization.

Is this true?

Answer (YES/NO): NO